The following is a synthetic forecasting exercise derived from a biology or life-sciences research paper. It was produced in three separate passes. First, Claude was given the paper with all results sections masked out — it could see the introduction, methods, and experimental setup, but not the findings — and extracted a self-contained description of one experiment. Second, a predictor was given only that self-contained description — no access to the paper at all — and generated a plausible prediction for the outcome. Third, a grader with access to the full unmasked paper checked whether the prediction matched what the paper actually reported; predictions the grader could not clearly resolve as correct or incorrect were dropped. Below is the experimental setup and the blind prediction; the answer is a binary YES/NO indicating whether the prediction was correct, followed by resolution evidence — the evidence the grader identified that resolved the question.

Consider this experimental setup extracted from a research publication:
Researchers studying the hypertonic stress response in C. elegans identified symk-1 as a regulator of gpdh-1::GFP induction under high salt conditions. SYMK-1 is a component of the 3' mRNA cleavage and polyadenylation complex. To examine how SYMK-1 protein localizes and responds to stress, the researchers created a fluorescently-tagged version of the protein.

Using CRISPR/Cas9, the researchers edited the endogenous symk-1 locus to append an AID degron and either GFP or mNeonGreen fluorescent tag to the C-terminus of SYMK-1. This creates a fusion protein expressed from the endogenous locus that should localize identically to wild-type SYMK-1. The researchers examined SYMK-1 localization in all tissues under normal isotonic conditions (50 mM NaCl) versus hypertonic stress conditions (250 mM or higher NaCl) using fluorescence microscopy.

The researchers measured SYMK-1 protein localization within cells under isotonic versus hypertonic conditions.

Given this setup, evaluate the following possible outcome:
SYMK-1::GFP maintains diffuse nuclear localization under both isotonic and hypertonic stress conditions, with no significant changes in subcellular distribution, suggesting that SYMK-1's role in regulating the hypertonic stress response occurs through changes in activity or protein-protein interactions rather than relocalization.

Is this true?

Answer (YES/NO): NO